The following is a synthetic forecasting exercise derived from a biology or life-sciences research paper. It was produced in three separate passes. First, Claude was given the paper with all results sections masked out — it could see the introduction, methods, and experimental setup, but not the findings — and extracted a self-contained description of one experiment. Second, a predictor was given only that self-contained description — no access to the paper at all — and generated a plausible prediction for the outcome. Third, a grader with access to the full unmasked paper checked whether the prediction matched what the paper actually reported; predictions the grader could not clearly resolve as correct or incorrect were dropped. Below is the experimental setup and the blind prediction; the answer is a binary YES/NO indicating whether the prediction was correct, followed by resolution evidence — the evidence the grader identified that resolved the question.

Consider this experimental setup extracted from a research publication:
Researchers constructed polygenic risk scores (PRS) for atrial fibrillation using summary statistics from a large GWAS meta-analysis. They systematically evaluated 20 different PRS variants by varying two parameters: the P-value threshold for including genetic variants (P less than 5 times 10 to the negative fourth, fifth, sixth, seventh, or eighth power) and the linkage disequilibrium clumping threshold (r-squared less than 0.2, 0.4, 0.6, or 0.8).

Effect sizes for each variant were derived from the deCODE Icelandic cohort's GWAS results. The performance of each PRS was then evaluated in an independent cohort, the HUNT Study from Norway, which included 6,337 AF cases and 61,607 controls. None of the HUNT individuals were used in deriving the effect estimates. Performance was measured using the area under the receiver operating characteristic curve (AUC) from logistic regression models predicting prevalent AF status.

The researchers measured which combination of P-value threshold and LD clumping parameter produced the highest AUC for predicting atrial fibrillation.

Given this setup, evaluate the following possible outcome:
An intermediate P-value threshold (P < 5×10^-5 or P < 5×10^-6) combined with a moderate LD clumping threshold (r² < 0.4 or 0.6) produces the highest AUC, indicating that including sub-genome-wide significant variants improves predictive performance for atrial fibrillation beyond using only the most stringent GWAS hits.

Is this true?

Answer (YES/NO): NO